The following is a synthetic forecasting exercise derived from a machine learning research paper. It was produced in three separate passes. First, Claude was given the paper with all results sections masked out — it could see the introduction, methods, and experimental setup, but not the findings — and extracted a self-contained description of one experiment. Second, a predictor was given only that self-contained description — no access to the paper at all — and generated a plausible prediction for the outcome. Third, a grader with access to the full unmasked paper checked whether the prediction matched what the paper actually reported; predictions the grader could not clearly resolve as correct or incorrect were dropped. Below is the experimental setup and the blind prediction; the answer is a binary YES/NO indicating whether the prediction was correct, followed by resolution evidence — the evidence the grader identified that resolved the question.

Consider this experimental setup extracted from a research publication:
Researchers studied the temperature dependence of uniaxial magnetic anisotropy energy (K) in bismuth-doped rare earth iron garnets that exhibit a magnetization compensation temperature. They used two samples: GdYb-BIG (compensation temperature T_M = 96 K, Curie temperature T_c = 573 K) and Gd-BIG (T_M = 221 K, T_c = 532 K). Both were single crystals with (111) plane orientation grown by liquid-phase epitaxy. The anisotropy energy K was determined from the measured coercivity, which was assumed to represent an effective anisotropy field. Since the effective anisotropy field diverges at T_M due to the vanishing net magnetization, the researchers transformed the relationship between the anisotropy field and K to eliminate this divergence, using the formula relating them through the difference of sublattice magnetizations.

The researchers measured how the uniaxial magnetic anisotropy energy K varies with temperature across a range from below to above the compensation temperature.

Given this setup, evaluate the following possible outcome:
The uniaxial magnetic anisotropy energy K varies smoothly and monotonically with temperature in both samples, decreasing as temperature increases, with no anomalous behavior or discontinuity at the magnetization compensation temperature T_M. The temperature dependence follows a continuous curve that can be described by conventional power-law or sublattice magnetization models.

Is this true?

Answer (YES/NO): YES